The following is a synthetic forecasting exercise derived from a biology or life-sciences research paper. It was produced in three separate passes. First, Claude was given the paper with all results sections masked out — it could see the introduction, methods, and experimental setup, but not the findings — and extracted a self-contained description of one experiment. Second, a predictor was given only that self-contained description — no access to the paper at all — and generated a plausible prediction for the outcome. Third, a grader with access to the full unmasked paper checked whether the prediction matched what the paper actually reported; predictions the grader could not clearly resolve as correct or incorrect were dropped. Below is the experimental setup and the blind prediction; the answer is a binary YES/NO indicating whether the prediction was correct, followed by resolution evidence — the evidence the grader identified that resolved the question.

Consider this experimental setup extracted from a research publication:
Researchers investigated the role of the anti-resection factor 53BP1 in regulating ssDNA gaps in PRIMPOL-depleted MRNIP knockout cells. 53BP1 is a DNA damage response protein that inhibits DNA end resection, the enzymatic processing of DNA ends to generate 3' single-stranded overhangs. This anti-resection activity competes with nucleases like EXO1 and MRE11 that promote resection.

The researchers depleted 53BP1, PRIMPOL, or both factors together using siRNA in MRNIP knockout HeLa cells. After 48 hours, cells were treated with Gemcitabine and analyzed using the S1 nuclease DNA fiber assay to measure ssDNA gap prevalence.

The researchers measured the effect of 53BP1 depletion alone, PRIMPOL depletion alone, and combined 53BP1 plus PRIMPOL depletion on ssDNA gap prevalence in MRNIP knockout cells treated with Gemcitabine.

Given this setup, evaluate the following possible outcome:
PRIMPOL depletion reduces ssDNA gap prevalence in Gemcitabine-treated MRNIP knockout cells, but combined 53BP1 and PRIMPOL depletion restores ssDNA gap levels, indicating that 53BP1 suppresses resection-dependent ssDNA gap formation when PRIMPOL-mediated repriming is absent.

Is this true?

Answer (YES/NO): NO